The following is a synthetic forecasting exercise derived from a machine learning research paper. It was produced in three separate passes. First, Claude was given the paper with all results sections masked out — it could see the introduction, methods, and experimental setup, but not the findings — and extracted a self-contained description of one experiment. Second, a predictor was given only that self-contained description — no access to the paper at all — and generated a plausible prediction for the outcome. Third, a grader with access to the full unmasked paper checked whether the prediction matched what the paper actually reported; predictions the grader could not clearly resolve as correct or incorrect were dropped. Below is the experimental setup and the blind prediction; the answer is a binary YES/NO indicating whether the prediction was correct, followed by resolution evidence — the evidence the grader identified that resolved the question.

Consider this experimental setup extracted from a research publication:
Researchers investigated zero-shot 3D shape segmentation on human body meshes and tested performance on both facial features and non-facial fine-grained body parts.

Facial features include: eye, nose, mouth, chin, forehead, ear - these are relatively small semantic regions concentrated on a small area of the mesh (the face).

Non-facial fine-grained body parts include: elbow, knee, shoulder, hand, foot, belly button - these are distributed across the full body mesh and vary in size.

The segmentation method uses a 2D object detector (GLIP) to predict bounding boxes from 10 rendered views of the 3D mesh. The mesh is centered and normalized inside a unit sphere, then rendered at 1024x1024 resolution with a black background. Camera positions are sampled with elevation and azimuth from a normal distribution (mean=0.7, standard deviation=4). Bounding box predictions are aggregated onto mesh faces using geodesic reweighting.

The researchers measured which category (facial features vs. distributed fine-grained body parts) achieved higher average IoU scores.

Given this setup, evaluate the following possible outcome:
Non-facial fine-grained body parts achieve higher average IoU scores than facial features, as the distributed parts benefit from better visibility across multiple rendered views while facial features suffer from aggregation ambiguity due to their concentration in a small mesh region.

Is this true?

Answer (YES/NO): NO